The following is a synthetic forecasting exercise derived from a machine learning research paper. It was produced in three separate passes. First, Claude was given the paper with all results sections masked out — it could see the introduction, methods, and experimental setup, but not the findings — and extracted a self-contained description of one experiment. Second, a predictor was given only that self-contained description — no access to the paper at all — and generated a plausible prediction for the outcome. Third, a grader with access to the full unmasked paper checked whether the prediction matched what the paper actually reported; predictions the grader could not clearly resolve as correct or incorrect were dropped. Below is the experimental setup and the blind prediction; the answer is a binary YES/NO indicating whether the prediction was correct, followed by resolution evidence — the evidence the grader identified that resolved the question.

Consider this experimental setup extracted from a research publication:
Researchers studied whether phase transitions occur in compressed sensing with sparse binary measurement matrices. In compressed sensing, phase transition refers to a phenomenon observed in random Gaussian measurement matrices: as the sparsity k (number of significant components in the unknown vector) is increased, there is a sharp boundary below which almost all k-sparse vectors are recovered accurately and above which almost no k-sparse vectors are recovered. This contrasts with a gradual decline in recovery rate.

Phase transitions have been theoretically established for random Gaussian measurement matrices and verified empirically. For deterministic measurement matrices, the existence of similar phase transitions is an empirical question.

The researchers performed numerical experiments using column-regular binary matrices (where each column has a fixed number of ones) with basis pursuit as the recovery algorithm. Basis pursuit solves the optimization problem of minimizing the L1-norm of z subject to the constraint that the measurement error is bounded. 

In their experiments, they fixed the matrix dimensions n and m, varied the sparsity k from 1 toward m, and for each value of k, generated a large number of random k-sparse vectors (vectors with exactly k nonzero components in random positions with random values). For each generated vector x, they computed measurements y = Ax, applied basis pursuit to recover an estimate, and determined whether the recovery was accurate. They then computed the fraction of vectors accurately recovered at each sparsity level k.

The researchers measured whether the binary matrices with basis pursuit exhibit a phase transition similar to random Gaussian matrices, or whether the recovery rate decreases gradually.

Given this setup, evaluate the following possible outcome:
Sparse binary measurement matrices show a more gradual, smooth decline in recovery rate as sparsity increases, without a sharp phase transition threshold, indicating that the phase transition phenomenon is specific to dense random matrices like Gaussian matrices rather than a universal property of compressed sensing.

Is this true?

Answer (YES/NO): NO